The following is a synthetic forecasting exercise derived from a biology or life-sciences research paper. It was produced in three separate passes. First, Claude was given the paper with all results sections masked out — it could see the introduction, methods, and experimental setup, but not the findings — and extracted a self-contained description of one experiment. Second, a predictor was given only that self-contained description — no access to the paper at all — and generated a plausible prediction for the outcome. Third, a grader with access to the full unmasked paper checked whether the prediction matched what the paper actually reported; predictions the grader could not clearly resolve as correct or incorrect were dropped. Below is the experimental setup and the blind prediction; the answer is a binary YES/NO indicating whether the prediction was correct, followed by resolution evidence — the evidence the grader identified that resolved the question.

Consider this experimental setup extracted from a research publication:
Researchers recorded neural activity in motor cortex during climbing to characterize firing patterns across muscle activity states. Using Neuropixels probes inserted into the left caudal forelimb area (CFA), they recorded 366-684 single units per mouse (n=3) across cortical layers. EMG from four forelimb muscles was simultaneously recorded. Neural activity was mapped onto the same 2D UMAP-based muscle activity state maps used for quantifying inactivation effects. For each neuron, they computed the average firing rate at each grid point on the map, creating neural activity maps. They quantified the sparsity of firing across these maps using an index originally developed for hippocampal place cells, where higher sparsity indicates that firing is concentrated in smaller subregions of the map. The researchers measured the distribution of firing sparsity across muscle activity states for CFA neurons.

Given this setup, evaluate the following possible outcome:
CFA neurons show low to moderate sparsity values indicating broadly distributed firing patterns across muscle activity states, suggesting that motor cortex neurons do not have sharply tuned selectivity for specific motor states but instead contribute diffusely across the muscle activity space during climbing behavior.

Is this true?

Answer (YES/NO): NO